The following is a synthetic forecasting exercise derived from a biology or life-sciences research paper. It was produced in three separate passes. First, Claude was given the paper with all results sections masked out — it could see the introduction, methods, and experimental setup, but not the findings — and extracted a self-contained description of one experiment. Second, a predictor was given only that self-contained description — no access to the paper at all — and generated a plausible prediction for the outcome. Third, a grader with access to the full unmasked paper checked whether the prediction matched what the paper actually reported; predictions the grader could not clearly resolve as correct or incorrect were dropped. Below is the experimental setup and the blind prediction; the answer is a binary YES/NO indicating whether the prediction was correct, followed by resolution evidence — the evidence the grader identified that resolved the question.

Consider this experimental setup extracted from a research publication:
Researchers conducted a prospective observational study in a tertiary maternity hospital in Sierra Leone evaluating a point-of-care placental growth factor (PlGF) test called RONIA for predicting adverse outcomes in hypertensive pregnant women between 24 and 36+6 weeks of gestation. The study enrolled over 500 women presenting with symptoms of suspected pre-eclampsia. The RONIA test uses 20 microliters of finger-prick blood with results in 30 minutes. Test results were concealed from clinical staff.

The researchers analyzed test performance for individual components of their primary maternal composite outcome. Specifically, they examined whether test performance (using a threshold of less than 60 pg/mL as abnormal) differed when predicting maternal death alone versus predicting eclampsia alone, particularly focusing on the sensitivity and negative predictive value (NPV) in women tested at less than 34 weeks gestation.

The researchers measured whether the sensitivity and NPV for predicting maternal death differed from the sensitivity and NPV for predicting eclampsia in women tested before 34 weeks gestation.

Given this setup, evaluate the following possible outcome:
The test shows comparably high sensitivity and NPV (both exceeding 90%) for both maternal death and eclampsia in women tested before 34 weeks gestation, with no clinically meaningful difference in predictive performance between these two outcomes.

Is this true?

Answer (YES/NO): NO